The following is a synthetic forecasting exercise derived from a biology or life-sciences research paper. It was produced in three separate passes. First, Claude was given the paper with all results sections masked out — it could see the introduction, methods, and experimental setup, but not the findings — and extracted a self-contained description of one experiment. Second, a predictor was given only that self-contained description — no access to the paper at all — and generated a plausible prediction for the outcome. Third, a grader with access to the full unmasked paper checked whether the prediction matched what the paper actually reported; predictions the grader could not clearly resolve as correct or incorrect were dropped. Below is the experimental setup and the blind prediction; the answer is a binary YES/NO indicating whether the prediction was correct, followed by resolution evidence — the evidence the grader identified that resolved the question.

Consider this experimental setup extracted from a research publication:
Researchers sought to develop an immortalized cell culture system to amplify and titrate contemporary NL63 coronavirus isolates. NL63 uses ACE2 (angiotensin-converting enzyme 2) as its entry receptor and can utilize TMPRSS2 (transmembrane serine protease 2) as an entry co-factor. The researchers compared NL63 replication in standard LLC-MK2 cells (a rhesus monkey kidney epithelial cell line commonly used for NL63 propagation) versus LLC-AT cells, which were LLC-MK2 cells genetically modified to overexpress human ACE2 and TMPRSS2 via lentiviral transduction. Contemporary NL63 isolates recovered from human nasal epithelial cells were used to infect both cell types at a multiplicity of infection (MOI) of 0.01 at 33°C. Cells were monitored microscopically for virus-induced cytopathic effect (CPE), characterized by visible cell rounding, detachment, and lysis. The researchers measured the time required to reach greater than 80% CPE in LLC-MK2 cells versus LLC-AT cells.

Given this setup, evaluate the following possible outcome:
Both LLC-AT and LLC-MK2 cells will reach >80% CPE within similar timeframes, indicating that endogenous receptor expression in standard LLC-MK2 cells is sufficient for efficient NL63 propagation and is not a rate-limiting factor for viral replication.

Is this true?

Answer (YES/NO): NO